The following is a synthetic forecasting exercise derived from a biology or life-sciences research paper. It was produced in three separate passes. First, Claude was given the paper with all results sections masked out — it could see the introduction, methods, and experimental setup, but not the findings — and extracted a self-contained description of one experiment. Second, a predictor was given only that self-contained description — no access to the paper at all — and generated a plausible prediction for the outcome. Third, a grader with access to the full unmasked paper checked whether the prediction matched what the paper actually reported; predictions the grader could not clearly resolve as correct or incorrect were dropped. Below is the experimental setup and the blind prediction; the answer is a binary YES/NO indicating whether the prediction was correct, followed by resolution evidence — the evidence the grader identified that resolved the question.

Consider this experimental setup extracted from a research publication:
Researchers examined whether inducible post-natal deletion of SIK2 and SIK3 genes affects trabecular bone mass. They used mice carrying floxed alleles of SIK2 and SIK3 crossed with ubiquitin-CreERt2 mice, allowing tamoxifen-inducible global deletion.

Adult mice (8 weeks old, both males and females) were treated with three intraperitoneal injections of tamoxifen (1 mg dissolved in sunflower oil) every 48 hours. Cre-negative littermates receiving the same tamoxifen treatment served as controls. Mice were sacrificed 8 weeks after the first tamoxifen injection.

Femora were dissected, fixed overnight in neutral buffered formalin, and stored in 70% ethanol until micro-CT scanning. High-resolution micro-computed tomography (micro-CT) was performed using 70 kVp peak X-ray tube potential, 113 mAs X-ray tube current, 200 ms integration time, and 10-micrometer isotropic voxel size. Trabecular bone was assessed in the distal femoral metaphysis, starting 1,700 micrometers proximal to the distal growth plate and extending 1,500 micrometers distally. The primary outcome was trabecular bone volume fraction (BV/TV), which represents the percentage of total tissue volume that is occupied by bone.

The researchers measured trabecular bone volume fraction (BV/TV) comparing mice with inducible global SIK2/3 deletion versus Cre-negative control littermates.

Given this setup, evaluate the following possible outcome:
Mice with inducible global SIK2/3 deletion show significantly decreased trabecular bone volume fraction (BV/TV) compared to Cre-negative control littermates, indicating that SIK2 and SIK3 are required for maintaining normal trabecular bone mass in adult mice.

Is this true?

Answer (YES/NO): NO